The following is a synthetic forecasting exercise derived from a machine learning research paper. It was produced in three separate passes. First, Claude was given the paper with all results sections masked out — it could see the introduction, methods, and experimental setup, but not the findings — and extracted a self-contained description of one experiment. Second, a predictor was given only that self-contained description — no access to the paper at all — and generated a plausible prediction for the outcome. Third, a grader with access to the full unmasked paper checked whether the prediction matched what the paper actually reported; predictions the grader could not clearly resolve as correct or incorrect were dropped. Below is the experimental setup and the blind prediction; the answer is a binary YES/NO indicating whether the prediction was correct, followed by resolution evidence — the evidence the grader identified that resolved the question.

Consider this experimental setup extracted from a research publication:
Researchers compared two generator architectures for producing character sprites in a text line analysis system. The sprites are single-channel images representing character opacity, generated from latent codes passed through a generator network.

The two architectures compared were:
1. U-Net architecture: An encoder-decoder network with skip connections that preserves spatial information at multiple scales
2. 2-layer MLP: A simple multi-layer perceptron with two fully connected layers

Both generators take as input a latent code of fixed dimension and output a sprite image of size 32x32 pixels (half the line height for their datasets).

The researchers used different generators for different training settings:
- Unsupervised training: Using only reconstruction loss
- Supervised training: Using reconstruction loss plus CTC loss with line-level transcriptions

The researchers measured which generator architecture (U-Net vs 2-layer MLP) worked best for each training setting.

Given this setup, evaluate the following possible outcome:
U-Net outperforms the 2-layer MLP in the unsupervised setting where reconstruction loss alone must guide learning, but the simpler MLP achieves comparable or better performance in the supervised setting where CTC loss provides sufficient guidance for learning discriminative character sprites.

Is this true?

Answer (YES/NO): YES